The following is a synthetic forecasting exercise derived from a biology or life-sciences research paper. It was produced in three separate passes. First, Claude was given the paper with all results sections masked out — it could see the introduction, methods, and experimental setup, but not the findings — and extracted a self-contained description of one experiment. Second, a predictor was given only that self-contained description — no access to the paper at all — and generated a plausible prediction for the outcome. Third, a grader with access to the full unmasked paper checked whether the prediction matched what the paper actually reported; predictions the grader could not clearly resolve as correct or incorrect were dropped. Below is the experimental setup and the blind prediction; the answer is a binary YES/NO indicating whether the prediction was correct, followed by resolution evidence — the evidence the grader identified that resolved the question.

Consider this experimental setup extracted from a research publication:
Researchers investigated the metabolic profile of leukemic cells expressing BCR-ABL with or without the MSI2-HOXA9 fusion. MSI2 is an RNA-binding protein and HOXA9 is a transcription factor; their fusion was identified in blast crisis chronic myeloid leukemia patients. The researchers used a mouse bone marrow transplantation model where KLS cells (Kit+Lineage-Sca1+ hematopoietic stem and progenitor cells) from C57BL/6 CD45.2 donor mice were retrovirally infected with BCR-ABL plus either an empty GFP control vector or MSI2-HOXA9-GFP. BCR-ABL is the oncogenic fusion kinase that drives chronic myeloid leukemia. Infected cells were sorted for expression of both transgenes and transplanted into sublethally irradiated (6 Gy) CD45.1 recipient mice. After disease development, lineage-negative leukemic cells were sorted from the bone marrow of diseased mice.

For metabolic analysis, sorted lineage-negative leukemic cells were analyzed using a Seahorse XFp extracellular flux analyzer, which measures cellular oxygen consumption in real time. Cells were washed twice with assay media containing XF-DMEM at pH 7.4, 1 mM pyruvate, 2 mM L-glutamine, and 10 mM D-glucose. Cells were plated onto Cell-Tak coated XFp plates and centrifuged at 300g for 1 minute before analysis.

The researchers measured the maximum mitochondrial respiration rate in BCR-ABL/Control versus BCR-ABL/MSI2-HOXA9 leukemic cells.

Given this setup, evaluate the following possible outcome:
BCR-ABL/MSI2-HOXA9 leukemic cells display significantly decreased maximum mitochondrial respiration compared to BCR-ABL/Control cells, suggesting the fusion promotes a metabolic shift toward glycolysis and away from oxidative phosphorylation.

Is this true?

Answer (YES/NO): NO